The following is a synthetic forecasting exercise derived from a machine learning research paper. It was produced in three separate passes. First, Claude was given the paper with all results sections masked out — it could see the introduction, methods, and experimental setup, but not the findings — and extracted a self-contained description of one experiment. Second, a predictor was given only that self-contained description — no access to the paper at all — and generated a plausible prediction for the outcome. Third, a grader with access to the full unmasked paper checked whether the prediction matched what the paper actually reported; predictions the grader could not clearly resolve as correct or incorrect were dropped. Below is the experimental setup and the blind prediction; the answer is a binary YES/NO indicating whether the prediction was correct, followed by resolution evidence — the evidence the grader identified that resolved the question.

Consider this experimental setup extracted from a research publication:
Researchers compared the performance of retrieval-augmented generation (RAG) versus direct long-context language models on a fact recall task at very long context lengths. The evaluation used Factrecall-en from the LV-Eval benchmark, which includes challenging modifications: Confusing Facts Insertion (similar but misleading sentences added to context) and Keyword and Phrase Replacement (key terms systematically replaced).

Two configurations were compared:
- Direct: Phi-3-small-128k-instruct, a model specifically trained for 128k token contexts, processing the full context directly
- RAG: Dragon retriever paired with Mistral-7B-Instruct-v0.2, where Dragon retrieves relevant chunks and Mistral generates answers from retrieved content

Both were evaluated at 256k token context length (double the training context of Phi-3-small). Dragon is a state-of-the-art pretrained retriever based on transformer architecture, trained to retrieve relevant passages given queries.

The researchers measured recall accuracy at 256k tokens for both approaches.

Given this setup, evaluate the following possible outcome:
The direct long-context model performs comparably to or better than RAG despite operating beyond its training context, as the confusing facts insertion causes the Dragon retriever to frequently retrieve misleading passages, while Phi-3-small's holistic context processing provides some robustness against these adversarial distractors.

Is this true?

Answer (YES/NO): NO